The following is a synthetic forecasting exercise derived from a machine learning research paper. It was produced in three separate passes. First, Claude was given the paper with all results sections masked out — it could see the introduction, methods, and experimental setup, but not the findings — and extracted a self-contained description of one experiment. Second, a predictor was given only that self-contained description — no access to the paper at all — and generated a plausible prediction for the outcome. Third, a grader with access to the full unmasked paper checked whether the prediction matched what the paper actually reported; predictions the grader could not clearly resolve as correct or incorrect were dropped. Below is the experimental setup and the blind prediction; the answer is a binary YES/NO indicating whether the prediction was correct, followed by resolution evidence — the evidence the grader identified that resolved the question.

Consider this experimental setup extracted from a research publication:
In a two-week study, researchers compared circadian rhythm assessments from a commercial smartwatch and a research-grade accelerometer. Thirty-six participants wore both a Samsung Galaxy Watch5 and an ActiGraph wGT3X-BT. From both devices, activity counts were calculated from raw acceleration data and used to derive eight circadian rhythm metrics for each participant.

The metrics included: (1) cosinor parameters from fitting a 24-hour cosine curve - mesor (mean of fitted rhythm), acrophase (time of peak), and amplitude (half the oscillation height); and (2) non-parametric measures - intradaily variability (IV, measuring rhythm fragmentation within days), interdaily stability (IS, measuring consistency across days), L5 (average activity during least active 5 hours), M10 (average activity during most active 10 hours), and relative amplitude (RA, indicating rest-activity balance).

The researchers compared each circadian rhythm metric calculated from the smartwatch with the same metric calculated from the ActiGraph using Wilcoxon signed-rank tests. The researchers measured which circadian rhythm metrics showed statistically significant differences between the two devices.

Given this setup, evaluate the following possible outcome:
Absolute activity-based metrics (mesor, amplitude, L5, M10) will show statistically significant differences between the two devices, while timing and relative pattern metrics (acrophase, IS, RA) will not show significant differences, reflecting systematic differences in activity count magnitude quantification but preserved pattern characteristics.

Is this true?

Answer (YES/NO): NO